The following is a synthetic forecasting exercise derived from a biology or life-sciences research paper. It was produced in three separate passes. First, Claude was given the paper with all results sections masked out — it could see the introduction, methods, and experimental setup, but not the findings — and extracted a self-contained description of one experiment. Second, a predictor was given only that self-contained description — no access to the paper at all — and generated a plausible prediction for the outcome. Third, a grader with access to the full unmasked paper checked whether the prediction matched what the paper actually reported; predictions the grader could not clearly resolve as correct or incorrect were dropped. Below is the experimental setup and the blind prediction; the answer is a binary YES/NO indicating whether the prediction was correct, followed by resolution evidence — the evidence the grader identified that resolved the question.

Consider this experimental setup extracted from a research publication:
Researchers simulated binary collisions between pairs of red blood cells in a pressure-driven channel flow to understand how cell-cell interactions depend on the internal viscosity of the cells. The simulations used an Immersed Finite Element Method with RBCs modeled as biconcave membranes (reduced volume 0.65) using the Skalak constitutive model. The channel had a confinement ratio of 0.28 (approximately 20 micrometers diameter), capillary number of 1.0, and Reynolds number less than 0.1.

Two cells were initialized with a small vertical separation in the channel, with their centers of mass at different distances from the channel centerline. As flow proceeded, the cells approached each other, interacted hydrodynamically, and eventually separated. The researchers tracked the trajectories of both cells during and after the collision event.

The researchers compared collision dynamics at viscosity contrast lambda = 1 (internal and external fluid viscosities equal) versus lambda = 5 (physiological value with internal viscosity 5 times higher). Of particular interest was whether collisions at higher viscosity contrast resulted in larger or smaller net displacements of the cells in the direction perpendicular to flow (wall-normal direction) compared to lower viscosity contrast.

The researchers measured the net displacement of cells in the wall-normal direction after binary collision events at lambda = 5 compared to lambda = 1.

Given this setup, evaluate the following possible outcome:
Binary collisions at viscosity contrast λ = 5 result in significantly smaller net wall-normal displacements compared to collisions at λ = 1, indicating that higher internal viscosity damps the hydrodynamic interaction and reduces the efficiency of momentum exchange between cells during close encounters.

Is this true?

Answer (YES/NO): NO